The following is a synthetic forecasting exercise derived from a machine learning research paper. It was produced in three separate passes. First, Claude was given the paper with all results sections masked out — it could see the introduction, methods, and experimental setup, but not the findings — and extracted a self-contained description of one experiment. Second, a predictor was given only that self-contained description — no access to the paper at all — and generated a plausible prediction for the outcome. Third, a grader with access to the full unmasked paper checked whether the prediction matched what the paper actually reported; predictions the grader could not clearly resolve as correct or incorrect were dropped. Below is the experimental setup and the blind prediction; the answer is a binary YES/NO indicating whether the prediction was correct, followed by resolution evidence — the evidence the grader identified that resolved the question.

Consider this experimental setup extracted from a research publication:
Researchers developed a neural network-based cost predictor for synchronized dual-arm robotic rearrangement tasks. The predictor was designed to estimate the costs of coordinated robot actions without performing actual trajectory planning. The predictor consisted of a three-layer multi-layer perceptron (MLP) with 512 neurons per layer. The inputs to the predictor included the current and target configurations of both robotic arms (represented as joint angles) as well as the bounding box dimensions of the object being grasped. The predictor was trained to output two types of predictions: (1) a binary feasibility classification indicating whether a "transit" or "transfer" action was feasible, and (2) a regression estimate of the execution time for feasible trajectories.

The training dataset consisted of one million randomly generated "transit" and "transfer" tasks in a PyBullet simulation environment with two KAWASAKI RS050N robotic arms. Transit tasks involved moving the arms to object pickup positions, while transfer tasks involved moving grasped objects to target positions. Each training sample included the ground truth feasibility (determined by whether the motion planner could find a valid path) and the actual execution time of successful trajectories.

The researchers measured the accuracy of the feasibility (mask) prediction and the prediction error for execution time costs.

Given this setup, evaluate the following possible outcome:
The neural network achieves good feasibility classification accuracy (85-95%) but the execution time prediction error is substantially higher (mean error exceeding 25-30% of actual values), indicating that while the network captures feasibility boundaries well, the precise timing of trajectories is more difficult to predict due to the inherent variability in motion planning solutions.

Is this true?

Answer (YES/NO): NO